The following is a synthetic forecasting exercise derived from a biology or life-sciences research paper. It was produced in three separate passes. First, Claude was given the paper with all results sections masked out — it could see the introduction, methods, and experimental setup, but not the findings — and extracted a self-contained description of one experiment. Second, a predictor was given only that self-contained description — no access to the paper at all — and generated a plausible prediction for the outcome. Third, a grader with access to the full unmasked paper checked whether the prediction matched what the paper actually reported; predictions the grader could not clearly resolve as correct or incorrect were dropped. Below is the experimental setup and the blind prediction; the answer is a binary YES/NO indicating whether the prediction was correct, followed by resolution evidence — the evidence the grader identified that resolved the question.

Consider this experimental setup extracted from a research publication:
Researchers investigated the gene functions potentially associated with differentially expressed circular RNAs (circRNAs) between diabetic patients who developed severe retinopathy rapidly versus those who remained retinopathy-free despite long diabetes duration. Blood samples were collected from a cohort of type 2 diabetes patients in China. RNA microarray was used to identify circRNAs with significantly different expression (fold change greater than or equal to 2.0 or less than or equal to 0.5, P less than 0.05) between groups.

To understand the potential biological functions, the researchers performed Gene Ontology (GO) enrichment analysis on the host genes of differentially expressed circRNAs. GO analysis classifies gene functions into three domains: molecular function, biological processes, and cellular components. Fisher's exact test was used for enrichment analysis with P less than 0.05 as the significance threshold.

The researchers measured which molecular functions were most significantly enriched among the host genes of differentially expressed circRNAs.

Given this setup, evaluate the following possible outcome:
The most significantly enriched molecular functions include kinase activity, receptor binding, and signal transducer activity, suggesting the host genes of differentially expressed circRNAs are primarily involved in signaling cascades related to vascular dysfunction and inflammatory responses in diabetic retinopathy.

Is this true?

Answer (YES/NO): NO